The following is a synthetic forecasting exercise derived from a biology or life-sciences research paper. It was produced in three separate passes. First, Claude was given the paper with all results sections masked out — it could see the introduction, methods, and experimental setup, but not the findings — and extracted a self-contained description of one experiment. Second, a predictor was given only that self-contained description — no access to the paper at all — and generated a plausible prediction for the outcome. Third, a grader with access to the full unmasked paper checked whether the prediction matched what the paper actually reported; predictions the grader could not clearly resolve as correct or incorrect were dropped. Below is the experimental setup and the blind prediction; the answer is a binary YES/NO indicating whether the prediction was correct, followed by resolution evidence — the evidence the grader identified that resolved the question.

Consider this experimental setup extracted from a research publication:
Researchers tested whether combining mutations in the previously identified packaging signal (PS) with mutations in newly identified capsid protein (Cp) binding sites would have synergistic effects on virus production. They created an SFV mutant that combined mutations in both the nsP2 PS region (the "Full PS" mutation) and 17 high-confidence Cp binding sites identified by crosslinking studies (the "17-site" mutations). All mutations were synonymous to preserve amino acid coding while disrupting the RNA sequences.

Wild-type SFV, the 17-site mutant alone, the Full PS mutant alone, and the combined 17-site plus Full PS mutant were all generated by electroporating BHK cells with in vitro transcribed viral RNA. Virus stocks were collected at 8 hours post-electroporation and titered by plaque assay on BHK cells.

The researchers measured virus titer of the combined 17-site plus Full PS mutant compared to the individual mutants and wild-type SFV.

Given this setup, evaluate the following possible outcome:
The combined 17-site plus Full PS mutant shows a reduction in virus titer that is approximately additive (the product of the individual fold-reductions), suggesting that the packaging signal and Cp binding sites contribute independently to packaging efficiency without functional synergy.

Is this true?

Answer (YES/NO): NO